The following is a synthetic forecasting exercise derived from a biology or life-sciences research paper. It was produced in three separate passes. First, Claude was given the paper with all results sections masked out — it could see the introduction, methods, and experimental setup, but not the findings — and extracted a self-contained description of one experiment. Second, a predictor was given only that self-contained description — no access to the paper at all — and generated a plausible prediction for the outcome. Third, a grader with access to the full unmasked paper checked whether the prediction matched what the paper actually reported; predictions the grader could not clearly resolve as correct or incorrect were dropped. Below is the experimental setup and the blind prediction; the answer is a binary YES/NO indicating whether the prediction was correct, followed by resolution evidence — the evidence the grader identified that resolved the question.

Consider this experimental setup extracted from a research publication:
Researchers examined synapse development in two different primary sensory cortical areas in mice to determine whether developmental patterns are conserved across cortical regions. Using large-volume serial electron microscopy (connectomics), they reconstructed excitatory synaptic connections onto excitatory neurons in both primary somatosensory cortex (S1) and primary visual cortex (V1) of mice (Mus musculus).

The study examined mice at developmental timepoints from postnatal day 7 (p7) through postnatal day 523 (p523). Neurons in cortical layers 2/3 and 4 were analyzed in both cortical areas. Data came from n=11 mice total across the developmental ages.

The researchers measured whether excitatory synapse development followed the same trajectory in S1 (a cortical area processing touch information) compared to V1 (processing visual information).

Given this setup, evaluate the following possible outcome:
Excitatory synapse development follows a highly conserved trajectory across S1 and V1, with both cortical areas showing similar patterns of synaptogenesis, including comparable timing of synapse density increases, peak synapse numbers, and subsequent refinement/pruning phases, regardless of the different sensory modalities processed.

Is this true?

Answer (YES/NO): NO